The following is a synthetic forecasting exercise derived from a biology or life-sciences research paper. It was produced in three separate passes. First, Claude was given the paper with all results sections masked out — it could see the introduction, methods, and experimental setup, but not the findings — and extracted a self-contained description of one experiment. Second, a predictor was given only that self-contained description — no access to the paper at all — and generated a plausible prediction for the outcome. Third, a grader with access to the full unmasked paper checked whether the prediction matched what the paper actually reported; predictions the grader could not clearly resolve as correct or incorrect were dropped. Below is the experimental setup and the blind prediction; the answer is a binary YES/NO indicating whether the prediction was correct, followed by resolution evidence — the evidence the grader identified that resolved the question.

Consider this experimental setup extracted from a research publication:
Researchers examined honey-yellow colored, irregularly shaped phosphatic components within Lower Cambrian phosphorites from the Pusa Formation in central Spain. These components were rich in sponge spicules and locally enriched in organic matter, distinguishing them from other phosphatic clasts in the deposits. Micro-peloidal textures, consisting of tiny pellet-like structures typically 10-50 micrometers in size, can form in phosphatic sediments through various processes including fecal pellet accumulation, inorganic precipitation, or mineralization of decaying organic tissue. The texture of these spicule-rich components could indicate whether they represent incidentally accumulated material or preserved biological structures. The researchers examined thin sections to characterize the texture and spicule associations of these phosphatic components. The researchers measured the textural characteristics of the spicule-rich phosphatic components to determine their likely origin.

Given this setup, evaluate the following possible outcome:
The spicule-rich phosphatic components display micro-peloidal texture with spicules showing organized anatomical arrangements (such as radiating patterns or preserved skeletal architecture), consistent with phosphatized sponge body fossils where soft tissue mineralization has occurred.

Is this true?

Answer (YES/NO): YES